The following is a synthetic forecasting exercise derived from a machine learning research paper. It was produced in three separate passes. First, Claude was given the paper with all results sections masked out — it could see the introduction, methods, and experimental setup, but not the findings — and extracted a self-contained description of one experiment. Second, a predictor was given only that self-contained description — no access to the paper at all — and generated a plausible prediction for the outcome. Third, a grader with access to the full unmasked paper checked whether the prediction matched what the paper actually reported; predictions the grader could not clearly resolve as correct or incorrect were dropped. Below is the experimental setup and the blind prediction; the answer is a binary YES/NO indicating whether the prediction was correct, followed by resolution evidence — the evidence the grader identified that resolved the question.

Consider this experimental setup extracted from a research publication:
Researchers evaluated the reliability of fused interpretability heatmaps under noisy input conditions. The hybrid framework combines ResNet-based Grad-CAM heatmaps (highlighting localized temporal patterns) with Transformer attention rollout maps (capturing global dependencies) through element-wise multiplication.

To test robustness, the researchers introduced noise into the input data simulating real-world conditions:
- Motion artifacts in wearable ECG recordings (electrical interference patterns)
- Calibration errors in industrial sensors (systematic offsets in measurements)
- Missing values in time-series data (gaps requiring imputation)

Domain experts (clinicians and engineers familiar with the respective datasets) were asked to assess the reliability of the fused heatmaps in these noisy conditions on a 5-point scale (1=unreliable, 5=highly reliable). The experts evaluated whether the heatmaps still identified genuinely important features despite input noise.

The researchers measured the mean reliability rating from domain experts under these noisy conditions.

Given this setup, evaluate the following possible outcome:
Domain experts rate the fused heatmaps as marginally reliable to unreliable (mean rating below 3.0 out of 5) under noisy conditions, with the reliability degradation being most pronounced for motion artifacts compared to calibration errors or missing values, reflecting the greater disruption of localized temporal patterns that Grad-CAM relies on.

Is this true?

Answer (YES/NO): NO